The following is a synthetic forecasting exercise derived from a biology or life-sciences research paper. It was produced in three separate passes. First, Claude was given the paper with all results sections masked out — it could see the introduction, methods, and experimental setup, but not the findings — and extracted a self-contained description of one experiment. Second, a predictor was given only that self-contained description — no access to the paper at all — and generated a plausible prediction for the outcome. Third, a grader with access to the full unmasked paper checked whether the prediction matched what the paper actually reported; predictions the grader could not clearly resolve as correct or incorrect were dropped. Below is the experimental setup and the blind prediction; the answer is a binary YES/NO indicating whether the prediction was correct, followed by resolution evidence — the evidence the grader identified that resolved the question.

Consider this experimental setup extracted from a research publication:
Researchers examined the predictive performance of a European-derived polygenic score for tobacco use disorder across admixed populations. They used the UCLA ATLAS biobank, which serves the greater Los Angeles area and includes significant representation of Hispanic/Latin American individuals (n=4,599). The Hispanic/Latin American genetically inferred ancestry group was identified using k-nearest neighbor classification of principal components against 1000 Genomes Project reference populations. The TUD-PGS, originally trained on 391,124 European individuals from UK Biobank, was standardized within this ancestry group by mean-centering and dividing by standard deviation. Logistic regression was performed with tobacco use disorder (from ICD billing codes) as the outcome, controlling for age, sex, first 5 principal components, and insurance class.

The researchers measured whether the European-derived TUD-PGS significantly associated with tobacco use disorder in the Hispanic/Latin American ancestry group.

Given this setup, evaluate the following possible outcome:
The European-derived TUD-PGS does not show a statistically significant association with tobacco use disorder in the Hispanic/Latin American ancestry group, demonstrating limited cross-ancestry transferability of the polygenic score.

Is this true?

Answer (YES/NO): NO